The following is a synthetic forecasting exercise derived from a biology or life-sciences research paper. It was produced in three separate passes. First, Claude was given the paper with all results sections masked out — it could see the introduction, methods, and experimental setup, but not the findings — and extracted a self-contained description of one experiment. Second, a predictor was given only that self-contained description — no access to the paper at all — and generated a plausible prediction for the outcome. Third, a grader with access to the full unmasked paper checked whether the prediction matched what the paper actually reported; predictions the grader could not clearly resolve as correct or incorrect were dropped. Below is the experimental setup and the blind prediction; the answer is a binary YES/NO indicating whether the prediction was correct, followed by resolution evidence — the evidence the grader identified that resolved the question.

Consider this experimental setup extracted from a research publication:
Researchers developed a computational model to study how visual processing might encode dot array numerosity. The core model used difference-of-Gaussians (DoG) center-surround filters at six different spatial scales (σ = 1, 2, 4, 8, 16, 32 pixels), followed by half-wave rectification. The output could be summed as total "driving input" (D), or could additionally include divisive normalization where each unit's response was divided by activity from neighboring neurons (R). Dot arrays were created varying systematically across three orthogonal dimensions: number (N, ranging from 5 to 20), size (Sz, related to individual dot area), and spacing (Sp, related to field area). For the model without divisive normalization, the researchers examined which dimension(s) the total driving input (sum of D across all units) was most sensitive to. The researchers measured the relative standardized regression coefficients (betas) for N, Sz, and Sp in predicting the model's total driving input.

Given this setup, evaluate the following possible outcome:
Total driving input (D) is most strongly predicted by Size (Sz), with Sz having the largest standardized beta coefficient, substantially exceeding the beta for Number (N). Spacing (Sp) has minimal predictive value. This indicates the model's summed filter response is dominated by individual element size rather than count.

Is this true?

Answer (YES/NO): NO